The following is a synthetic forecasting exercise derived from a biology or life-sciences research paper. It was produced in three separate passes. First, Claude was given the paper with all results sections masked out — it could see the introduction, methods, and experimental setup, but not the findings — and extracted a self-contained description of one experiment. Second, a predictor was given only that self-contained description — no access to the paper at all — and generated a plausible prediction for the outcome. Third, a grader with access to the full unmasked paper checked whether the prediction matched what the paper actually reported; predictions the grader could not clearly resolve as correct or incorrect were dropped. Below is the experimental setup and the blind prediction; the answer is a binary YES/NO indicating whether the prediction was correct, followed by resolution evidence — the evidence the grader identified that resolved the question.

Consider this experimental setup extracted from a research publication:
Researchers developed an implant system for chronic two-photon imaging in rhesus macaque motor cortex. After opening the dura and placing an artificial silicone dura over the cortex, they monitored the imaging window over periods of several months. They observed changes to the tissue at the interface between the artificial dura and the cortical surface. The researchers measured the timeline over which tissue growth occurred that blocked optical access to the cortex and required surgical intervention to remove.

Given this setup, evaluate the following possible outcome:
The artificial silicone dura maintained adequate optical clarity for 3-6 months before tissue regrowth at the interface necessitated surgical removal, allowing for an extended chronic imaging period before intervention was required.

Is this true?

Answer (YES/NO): NO